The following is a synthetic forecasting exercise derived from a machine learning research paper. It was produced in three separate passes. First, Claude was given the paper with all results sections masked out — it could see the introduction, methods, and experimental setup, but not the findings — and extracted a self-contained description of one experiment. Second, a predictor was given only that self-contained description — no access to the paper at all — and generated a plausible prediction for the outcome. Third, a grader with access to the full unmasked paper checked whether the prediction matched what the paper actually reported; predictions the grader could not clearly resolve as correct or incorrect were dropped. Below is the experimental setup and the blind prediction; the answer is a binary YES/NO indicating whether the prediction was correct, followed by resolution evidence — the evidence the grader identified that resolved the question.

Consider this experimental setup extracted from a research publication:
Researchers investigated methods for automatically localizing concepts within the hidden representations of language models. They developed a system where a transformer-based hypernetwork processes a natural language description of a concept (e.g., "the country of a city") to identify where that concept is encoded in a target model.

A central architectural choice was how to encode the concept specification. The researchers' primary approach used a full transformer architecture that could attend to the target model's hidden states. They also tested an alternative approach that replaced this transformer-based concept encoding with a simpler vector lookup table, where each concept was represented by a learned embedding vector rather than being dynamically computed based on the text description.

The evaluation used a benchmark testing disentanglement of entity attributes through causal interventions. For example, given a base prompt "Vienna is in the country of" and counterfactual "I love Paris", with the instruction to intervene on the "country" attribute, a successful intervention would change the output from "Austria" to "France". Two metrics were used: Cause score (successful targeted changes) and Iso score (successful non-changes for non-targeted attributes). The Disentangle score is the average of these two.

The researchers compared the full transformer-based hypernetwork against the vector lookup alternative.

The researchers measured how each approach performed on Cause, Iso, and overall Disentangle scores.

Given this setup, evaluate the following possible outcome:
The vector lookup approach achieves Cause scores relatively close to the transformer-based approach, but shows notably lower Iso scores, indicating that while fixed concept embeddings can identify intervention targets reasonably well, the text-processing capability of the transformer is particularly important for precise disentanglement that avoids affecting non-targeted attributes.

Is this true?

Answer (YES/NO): NO